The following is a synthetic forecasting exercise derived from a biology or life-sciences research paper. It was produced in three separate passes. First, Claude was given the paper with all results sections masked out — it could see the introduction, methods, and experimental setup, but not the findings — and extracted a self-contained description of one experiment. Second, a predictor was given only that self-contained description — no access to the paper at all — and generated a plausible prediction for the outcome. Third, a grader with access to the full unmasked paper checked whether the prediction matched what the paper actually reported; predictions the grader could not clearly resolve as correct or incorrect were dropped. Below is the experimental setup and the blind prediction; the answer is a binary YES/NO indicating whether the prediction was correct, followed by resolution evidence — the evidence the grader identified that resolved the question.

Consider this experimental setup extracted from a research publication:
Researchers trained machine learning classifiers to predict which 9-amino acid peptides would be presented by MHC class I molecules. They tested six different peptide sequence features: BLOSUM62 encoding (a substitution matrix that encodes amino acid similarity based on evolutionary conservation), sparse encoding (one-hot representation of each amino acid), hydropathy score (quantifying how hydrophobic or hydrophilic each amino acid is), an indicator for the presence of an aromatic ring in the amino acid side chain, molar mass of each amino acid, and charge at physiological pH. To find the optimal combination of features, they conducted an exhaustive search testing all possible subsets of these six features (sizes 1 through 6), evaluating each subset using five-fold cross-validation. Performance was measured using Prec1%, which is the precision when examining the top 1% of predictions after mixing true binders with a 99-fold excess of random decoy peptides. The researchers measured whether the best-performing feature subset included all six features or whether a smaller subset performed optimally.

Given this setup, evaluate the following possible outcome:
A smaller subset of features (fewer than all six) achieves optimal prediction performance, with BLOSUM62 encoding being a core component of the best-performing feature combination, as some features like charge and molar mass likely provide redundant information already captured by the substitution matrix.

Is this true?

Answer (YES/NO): NO